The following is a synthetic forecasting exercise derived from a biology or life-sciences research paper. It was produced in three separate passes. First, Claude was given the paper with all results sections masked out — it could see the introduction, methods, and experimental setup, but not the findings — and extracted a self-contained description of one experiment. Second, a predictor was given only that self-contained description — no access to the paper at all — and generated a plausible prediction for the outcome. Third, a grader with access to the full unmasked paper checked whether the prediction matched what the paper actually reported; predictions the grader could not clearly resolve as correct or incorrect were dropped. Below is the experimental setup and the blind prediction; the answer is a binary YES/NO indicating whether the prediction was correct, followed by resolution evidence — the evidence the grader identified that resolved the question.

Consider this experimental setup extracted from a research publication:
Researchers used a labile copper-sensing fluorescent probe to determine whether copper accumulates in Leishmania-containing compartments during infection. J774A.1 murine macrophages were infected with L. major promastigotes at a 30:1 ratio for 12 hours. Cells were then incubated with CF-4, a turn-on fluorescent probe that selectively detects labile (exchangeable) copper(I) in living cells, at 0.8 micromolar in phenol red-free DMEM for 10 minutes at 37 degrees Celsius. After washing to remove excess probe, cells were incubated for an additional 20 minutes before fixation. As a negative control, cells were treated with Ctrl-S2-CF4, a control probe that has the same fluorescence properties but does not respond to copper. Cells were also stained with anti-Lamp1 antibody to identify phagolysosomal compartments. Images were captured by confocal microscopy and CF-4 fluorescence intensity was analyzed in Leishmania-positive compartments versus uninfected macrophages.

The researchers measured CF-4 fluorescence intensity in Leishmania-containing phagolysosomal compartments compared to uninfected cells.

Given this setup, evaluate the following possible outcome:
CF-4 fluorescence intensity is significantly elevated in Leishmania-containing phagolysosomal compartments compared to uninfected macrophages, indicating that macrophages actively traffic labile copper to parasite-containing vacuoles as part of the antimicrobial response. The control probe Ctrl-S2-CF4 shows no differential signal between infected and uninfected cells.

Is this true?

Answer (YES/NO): YES